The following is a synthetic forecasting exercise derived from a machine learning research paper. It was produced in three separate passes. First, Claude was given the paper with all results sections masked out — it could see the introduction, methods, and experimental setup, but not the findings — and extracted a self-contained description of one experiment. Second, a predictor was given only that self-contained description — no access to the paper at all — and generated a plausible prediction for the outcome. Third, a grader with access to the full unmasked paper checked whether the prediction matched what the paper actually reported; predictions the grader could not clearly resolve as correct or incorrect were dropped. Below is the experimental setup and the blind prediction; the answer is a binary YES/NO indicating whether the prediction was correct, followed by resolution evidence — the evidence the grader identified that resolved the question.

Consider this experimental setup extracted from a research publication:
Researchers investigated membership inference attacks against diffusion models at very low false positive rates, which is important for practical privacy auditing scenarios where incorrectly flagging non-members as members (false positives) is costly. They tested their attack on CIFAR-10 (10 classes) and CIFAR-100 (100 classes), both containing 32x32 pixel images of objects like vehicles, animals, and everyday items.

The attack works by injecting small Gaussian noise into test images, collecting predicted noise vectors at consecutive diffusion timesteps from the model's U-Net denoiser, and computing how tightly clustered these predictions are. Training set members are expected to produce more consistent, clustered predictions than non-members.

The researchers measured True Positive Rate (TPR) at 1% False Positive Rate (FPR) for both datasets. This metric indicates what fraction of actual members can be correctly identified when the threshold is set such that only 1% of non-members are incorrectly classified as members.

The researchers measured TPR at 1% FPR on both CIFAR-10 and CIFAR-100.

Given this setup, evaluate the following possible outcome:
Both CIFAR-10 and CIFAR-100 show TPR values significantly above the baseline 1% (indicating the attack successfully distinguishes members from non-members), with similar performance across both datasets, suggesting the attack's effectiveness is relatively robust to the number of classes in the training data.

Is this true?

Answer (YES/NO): NO